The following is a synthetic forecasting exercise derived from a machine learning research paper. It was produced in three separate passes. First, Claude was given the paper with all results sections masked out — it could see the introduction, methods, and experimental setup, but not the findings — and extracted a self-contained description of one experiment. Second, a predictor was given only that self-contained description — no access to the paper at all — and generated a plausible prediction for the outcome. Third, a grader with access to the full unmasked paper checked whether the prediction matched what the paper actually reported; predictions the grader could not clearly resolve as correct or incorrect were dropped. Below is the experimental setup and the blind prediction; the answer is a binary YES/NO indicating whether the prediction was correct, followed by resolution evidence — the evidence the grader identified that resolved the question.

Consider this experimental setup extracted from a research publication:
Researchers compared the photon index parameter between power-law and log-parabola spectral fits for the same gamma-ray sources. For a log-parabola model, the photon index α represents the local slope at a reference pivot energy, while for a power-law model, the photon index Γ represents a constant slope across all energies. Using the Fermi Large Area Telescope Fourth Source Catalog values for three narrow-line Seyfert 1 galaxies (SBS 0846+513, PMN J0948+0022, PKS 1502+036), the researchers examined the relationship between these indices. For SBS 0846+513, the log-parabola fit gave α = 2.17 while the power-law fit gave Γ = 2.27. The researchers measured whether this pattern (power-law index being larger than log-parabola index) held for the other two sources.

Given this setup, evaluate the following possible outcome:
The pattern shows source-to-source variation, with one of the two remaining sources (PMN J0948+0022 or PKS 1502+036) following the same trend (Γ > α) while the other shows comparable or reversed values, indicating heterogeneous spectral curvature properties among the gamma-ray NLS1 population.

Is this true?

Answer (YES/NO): NO